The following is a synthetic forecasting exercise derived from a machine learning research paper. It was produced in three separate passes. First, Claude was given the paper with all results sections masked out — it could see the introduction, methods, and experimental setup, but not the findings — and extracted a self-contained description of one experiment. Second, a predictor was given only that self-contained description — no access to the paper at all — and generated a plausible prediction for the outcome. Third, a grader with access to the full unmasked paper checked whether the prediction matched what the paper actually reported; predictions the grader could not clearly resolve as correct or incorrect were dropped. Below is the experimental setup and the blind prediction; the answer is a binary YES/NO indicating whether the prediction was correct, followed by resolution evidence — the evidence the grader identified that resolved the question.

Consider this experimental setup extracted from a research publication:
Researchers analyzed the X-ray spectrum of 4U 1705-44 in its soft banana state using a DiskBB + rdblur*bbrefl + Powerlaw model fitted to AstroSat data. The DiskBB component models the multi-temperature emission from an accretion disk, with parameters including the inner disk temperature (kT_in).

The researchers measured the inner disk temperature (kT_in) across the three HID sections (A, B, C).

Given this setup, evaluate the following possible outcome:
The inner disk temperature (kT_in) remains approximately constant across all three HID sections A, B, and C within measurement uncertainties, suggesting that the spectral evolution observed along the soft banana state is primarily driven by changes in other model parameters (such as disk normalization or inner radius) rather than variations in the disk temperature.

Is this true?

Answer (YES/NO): YES